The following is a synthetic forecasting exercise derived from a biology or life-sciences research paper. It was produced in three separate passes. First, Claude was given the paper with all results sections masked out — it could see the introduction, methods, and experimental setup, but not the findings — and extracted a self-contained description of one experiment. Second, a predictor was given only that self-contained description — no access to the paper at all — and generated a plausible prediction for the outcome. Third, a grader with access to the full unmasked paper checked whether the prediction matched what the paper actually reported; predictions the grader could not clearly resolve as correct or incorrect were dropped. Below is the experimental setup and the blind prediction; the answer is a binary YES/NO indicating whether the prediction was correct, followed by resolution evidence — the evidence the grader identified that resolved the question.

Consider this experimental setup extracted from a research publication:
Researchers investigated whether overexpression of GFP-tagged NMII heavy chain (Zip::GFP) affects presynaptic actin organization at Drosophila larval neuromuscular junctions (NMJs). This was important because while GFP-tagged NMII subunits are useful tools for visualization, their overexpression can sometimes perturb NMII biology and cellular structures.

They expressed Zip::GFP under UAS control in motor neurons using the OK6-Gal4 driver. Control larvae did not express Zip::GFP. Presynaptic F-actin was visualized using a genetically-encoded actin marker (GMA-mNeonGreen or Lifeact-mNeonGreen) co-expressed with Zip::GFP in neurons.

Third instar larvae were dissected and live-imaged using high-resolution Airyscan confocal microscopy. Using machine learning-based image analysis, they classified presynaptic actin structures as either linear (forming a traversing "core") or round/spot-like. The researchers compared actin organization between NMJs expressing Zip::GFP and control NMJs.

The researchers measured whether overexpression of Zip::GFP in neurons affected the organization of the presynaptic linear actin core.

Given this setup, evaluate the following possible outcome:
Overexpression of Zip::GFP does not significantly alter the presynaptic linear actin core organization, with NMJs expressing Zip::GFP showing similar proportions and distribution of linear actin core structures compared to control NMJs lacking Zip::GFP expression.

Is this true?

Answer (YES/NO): NO